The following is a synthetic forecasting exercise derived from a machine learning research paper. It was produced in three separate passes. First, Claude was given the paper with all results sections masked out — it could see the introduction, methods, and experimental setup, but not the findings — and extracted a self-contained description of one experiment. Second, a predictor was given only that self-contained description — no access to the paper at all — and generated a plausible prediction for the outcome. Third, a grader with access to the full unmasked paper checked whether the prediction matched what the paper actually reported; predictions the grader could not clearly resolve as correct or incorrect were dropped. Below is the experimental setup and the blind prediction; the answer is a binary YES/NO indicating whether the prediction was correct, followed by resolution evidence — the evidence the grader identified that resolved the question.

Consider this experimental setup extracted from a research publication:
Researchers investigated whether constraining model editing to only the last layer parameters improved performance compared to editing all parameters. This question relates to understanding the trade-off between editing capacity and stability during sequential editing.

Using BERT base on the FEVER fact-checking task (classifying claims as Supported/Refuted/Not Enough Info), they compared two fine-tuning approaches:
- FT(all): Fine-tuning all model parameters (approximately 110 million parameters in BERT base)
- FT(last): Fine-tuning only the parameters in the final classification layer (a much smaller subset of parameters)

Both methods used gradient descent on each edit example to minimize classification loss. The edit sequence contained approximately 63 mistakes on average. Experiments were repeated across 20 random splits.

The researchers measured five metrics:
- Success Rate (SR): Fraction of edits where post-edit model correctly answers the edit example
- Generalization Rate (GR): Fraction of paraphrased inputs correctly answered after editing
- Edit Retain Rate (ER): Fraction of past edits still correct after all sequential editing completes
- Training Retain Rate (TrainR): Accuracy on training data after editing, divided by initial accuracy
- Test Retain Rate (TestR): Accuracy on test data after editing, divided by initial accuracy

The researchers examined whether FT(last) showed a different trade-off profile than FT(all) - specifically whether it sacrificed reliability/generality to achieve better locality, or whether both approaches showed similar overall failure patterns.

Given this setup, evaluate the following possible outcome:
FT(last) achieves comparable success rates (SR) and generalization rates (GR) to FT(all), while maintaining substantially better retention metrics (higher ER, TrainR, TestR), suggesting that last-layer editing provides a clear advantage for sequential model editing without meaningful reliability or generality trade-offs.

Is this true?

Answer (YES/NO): NO